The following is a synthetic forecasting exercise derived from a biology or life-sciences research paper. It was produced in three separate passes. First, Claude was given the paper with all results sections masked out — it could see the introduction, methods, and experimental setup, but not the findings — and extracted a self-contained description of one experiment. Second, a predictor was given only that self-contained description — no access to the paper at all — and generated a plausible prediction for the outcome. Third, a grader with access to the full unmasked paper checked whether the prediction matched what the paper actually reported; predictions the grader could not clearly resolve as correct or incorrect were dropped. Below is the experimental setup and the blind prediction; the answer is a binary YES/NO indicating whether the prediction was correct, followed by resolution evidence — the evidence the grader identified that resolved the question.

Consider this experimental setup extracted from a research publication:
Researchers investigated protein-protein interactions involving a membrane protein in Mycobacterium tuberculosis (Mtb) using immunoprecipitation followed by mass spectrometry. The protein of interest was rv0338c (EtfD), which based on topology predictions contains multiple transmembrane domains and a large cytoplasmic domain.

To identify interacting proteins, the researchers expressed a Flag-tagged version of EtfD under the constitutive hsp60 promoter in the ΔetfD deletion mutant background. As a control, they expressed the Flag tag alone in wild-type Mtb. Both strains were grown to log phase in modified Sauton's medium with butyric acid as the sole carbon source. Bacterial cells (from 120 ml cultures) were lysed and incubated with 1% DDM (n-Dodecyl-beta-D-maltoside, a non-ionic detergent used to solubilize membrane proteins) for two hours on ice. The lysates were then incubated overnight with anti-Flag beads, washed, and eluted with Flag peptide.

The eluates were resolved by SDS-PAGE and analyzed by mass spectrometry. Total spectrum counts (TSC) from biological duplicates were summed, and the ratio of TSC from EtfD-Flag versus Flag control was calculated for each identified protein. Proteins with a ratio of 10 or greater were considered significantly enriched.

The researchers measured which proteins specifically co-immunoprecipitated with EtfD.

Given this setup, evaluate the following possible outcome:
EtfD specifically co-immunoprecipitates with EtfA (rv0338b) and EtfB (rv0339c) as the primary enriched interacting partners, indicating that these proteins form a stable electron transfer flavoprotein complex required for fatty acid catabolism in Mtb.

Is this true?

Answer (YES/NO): NO